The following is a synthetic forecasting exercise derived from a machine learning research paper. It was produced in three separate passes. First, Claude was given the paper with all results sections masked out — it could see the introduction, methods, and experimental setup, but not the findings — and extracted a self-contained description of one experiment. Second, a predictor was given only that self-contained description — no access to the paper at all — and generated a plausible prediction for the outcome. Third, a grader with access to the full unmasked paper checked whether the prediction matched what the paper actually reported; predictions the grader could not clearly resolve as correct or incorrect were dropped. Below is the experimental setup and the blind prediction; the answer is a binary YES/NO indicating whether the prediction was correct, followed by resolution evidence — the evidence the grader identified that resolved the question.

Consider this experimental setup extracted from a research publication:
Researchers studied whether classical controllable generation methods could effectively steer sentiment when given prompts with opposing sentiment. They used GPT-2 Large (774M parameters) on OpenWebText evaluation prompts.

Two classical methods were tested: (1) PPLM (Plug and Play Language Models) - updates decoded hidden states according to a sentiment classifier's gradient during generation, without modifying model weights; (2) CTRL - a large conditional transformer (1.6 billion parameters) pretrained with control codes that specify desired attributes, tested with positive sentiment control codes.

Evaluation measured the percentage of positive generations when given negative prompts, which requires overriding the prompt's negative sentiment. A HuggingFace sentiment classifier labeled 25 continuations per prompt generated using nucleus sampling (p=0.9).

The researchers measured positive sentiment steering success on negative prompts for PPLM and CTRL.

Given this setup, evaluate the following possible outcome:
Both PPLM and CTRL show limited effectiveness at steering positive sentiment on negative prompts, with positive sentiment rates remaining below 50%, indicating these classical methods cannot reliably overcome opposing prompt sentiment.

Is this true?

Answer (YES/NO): YES